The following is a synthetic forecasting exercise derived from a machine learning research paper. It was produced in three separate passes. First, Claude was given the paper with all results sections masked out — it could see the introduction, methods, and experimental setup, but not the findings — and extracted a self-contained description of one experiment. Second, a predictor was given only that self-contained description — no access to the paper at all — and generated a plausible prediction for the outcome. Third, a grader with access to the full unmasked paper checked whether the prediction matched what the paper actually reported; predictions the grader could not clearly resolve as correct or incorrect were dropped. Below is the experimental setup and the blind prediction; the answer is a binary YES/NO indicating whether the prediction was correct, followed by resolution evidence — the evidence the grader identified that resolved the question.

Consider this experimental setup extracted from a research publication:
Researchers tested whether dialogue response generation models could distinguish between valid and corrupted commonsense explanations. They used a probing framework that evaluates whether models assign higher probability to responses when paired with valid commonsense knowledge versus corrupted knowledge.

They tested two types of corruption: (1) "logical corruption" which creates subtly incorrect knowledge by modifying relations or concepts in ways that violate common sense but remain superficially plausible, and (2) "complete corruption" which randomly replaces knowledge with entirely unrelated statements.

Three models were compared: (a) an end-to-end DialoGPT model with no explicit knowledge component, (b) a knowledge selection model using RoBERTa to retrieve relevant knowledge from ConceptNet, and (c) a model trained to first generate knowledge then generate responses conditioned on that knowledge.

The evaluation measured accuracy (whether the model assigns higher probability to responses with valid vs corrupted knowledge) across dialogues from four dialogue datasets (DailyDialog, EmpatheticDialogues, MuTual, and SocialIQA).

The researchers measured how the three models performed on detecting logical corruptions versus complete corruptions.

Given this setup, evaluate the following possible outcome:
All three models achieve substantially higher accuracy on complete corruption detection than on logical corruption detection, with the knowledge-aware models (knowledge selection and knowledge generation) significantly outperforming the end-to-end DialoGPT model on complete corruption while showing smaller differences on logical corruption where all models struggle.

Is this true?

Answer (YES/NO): NO